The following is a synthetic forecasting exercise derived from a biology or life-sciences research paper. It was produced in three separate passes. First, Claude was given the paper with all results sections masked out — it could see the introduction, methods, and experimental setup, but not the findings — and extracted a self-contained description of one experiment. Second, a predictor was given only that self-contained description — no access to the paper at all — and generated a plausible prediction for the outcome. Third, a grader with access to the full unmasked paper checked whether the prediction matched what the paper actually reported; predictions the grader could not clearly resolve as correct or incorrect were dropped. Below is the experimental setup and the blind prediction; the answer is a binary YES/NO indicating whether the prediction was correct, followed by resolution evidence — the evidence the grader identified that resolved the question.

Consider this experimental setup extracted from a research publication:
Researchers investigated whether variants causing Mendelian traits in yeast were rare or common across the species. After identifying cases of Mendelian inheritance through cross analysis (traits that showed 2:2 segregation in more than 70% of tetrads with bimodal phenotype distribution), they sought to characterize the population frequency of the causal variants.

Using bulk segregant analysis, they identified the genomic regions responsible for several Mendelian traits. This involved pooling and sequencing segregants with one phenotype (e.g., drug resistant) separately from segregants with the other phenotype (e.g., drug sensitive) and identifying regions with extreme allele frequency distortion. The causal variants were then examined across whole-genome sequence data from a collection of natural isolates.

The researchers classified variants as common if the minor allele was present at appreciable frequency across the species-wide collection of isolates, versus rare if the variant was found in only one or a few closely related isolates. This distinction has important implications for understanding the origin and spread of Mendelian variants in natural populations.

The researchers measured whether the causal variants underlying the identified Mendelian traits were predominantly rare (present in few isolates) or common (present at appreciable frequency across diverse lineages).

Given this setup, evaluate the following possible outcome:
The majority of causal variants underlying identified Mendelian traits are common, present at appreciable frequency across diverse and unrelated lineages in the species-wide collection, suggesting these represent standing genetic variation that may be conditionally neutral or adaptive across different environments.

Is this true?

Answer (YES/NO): YES